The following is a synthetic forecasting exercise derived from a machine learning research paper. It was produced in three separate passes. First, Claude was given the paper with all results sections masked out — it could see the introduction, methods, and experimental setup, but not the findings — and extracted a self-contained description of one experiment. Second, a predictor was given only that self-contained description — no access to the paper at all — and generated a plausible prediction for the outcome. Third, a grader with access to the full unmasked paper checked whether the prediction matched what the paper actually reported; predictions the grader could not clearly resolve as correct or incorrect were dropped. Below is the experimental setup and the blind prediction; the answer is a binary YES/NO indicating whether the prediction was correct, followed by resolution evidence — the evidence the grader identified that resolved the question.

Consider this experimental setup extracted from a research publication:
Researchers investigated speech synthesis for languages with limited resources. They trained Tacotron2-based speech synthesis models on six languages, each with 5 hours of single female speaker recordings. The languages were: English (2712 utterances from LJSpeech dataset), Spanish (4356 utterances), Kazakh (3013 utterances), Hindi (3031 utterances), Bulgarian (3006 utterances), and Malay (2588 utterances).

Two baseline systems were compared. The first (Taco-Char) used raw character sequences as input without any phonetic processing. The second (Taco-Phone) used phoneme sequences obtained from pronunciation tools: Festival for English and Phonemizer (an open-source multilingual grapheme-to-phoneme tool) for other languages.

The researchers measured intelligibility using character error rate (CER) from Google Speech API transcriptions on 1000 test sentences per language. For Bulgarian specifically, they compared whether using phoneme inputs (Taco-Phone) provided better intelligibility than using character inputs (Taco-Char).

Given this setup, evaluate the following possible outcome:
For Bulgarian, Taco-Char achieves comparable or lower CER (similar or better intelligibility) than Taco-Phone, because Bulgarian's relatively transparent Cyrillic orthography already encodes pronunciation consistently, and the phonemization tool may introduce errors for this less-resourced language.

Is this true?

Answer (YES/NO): YES